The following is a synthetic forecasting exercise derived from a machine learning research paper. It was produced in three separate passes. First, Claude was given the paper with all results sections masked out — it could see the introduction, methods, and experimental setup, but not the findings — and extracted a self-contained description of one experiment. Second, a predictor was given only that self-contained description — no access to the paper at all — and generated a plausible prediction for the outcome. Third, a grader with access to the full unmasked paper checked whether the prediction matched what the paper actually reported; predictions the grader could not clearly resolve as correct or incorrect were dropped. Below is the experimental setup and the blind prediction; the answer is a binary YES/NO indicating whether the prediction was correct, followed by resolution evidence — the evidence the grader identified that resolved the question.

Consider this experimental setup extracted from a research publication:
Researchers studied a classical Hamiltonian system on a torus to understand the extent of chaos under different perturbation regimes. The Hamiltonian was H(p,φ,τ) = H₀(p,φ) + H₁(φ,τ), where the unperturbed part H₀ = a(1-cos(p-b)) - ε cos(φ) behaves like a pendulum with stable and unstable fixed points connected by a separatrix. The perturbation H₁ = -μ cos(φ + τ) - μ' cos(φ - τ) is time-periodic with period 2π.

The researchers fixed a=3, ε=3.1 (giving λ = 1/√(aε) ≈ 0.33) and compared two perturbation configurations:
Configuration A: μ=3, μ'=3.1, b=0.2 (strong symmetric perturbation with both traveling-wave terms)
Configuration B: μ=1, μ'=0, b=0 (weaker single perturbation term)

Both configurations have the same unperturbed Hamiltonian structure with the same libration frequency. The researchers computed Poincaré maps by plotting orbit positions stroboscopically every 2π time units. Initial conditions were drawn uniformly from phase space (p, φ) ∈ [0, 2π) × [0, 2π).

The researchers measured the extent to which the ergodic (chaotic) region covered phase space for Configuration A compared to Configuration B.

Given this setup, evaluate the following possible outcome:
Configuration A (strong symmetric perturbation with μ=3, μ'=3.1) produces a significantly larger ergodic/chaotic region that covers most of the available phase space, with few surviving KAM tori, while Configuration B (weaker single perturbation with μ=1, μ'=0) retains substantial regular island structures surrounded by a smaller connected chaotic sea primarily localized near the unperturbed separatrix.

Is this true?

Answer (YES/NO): YES